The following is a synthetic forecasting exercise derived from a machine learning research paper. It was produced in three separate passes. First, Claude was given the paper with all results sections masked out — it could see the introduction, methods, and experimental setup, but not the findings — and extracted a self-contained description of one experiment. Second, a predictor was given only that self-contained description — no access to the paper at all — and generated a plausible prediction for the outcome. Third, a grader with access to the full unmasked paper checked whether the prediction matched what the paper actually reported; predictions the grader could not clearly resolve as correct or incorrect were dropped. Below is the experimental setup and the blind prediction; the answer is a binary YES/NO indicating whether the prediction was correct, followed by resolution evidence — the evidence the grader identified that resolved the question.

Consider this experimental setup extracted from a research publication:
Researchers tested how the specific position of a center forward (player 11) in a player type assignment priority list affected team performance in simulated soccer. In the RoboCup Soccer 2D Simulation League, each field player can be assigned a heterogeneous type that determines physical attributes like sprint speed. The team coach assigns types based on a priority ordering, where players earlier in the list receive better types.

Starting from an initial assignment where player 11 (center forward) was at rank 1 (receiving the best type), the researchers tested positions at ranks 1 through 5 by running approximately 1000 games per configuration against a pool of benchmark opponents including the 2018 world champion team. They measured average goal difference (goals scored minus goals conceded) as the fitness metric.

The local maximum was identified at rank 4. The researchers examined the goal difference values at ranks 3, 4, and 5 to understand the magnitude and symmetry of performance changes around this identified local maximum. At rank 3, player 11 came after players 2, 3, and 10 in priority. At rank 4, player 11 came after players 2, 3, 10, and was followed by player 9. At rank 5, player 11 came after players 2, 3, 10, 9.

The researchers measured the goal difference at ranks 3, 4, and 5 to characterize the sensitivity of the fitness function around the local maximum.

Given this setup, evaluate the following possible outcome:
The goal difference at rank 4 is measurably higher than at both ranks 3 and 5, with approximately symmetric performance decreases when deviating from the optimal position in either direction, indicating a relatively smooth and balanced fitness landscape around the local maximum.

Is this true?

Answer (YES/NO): NO